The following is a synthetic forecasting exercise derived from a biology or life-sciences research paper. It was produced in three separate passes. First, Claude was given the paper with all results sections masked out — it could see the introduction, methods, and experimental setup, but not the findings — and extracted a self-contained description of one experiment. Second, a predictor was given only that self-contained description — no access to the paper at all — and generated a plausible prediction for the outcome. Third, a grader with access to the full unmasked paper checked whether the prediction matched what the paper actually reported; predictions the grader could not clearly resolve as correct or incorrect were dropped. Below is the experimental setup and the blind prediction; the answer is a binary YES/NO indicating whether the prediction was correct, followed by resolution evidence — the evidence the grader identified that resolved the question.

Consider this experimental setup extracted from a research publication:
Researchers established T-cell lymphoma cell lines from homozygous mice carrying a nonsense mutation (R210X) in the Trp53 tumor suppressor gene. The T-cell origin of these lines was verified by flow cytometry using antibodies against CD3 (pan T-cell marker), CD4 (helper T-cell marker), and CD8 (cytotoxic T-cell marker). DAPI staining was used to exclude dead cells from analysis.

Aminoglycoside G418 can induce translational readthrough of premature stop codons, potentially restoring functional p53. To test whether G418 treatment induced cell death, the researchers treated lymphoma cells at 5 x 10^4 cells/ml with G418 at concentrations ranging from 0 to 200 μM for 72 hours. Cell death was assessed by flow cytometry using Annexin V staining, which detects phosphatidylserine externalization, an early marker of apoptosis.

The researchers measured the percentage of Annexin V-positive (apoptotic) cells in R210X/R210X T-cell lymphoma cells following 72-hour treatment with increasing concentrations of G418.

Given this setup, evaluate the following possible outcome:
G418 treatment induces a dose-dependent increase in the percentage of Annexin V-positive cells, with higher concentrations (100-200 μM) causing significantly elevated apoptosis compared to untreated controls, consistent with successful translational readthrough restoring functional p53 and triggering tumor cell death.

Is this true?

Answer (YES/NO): YES